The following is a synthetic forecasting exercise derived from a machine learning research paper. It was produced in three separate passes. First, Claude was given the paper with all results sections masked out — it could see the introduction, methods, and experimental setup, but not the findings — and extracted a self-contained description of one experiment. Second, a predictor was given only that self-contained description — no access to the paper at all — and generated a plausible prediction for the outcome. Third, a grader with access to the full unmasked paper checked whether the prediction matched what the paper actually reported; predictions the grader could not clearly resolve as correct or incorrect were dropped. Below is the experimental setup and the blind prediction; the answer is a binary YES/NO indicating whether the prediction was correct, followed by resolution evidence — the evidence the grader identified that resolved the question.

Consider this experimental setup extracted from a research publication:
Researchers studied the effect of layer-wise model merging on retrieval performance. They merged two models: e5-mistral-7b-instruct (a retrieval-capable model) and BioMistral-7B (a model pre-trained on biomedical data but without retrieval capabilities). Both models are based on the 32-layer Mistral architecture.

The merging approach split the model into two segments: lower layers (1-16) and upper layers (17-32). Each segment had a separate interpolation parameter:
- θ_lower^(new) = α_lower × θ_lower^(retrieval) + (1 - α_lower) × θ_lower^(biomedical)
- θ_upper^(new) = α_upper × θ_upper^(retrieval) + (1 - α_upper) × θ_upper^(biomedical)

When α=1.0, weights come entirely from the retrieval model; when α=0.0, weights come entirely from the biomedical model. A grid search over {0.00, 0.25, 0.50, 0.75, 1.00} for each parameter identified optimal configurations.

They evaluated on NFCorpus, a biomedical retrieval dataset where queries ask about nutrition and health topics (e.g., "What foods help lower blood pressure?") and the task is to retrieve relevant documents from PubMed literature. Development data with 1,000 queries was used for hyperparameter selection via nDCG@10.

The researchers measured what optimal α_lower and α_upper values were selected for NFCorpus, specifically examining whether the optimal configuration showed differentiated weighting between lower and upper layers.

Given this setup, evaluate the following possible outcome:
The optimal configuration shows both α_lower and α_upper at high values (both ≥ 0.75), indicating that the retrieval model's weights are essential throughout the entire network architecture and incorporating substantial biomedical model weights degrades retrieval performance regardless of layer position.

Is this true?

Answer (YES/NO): YES